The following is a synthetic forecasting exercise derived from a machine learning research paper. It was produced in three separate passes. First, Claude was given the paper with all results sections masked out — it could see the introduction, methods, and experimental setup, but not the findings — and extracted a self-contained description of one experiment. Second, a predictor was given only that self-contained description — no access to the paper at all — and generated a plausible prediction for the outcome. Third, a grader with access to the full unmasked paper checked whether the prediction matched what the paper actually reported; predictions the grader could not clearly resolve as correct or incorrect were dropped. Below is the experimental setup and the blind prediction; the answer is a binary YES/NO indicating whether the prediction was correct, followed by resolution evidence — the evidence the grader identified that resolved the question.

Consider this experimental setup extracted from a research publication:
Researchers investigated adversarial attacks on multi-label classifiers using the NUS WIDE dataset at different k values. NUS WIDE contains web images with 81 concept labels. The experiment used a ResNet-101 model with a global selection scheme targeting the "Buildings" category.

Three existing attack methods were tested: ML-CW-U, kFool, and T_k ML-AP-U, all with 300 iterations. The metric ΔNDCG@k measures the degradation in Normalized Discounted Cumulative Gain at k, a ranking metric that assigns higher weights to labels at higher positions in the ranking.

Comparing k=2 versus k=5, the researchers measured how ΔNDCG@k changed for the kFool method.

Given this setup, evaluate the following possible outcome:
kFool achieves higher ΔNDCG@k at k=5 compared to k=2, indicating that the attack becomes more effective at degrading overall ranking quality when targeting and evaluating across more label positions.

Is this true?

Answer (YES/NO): YES